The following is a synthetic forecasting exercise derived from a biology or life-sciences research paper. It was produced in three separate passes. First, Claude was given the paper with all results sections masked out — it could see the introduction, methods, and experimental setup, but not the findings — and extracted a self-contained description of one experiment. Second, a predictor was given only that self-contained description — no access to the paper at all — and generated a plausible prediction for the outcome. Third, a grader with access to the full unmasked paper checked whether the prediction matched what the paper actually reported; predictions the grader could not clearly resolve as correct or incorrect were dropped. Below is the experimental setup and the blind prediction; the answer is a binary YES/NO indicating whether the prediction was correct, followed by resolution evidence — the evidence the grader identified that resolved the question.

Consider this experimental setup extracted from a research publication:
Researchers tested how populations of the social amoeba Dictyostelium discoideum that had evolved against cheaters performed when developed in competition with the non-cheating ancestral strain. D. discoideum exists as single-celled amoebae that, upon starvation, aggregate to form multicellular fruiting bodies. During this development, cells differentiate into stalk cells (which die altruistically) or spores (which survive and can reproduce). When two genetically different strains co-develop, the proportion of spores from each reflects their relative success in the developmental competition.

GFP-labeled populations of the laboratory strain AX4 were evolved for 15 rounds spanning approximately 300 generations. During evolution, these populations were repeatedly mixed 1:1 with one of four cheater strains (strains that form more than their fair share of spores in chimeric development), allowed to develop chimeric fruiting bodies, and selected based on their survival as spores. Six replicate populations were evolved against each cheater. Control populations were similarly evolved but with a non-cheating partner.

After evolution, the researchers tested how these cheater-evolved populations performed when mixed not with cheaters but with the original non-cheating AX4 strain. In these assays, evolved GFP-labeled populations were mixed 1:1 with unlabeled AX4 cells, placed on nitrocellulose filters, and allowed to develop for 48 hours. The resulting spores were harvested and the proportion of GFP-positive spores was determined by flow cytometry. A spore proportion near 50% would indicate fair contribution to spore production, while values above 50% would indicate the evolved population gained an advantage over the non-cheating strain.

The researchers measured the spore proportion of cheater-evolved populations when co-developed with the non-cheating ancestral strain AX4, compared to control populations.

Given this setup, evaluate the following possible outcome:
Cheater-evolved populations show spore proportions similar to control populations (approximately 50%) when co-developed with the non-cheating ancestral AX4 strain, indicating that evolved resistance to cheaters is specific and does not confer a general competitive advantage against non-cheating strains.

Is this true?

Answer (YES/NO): NO